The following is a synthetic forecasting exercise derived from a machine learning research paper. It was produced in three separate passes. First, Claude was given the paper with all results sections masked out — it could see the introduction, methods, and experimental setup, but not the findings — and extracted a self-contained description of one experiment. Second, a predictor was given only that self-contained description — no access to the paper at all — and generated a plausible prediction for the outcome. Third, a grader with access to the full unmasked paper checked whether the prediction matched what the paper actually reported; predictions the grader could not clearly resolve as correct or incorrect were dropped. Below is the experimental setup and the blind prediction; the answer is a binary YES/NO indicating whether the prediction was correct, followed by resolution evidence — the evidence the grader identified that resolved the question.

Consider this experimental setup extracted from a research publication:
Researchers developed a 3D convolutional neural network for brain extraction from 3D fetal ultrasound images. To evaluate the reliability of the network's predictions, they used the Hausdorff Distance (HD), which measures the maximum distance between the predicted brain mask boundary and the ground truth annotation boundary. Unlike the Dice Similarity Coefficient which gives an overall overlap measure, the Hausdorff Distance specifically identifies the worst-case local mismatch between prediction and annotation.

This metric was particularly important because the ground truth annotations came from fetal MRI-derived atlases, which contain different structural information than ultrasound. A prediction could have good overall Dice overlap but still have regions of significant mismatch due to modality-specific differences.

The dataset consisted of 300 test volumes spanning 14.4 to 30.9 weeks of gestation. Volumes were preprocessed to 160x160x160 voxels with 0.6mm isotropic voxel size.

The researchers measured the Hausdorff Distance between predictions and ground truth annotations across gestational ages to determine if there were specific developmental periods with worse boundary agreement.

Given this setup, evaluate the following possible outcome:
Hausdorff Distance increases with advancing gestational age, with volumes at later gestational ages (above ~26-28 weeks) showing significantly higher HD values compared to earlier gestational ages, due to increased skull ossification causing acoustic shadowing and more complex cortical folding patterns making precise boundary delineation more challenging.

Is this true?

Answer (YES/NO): NO